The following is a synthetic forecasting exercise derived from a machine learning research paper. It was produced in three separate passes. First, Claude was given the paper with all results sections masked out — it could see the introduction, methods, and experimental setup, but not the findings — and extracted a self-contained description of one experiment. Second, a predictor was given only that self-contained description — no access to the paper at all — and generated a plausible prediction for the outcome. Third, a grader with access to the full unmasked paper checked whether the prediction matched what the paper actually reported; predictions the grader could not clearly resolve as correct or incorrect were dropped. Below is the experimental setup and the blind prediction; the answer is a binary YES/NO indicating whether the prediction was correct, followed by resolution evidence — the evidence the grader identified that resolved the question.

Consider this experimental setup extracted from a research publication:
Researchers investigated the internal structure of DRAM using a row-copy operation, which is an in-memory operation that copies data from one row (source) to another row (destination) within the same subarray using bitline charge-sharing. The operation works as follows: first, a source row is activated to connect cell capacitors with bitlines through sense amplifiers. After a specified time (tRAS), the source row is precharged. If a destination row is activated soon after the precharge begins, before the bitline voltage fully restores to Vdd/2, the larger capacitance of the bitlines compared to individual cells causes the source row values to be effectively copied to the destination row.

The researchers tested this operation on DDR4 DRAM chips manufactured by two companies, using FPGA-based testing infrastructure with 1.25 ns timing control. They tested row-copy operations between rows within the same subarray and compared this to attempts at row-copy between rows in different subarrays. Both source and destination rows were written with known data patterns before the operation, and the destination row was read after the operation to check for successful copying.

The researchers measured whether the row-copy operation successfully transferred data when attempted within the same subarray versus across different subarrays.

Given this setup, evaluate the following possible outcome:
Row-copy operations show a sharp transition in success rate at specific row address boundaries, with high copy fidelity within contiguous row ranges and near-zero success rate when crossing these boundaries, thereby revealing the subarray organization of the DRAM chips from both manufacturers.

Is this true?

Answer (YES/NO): NO